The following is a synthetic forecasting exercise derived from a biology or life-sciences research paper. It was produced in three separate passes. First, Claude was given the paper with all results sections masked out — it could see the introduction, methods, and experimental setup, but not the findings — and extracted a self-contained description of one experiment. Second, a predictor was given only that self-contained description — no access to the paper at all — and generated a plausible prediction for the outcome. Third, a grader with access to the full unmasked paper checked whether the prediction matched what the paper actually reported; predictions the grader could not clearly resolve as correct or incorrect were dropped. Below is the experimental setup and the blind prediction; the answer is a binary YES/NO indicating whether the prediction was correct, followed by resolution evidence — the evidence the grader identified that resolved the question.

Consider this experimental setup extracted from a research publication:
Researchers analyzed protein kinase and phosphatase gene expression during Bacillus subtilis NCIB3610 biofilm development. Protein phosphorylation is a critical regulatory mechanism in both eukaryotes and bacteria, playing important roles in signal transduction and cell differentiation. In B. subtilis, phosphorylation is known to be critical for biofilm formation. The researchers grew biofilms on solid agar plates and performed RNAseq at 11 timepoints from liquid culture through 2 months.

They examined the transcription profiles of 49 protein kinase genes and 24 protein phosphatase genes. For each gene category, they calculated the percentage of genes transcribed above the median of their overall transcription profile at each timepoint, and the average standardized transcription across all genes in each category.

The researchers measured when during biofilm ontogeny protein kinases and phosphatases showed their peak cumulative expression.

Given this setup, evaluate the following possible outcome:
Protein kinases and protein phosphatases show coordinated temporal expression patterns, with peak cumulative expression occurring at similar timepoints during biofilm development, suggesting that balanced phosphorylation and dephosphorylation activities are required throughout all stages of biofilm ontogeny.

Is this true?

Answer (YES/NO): YES